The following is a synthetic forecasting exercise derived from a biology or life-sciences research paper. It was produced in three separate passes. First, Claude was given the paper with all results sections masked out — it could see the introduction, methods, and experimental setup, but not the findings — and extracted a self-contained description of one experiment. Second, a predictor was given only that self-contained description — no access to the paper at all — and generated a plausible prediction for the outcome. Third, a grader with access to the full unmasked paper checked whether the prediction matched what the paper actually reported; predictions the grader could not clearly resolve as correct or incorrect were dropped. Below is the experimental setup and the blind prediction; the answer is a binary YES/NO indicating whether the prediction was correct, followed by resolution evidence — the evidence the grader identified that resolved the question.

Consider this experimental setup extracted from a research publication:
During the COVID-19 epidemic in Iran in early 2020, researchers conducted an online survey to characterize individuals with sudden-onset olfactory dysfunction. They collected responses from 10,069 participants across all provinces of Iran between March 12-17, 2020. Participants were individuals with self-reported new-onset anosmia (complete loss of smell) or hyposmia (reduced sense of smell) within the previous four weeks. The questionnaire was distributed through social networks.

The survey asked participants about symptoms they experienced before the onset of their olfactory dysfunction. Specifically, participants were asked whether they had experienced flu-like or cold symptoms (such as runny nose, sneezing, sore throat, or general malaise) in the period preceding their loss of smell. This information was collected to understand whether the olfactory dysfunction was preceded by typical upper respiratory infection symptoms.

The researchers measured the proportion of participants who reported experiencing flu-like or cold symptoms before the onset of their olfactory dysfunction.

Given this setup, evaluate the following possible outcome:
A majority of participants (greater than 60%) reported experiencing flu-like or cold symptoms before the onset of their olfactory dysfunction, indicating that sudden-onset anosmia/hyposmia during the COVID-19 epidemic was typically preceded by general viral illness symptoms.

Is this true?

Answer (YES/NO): YES